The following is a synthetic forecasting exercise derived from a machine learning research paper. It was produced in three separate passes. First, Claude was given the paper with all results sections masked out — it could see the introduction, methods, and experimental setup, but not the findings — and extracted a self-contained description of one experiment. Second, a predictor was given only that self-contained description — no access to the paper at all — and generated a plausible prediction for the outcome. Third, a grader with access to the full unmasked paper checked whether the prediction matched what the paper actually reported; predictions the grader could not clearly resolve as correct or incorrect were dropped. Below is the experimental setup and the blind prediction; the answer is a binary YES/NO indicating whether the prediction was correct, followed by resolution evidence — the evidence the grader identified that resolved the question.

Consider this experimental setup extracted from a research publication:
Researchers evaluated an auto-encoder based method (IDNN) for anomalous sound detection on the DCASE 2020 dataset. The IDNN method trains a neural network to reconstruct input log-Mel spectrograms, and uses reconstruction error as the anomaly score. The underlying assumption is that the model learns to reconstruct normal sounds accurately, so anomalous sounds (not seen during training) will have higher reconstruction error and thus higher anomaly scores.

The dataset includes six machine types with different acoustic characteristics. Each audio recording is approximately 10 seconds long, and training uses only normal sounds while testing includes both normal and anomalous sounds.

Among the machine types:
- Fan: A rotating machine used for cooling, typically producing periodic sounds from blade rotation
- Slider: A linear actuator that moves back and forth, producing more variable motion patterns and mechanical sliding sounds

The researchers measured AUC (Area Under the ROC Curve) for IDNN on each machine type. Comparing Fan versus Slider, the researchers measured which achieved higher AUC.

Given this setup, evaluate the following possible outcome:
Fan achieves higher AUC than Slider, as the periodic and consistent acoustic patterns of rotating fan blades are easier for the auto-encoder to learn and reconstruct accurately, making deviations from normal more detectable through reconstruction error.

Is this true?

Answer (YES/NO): NO